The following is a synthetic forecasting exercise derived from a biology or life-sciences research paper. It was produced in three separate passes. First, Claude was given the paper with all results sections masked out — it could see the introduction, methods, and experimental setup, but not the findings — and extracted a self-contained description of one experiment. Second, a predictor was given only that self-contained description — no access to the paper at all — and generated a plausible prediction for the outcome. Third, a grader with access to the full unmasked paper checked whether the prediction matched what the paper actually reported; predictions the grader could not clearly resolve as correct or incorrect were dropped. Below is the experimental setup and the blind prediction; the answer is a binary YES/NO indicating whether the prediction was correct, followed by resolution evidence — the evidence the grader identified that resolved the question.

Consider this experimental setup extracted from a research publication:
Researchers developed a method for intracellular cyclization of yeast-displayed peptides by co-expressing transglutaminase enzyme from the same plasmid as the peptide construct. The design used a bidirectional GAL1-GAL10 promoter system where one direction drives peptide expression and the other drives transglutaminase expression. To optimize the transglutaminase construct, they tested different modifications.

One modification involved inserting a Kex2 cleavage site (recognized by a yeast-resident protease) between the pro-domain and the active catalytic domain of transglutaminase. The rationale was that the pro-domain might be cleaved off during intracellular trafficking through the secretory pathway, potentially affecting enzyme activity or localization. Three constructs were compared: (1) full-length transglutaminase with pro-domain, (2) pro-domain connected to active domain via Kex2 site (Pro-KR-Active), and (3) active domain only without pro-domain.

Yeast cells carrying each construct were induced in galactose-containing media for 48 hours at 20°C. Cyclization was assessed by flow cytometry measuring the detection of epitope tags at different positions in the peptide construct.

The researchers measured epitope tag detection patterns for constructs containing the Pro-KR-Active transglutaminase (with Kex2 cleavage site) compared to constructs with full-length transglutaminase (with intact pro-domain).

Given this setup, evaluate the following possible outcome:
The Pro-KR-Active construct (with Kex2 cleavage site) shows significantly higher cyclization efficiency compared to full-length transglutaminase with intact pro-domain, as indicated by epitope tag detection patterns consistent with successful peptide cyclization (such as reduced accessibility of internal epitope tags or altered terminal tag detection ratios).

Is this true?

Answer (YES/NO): NO